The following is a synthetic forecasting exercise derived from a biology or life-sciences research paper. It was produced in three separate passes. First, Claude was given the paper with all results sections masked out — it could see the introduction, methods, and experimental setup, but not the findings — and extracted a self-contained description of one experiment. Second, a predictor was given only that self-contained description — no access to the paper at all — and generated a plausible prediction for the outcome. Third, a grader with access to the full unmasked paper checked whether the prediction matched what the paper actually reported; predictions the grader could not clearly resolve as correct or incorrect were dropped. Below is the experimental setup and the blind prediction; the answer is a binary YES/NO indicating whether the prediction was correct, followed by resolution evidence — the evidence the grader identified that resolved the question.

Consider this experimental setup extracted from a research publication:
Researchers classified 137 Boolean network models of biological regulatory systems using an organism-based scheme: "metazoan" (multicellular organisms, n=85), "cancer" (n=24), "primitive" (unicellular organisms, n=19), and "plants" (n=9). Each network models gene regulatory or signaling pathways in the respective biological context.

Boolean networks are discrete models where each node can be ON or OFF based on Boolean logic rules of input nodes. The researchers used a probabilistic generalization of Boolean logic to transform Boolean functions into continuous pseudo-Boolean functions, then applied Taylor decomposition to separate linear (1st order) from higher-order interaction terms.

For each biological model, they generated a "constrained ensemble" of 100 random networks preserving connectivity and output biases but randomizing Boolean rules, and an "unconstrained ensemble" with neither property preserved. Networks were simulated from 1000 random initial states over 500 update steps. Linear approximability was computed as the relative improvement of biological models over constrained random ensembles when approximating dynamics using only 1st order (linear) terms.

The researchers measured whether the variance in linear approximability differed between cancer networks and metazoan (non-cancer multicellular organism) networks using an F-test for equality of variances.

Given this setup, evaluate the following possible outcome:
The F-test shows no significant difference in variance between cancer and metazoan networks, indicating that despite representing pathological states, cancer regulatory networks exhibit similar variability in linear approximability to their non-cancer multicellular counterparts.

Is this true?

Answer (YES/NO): NO